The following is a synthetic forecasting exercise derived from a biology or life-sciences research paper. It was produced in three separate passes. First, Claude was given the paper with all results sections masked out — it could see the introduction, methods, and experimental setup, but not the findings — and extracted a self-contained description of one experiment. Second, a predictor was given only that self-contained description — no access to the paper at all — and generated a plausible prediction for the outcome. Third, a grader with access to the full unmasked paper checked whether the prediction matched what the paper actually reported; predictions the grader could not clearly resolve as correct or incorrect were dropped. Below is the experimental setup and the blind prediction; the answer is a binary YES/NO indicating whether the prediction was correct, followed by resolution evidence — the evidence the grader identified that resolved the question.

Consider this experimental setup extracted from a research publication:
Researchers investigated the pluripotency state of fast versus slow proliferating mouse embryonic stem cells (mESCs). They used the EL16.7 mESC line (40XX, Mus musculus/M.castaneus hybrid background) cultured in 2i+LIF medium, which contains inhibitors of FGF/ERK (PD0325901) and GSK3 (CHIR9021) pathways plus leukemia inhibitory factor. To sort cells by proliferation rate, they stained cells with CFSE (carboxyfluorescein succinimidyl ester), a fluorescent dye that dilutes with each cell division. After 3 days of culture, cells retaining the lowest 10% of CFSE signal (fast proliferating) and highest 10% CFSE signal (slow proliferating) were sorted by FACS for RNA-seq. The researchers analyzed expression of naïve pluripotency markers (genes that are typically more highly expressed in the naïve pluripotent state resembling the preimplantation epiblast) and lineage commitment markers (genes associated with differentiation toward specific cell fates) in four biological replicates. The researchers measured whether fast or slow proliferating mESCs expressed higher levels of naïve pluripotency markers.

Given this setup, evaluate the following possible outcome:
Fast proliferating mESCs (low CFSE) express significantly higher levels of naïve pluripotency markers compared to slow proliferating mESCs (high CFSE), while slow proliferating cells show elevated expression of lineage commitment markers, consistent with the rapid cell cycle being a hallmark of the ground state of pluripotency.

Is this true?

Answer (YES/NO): NO